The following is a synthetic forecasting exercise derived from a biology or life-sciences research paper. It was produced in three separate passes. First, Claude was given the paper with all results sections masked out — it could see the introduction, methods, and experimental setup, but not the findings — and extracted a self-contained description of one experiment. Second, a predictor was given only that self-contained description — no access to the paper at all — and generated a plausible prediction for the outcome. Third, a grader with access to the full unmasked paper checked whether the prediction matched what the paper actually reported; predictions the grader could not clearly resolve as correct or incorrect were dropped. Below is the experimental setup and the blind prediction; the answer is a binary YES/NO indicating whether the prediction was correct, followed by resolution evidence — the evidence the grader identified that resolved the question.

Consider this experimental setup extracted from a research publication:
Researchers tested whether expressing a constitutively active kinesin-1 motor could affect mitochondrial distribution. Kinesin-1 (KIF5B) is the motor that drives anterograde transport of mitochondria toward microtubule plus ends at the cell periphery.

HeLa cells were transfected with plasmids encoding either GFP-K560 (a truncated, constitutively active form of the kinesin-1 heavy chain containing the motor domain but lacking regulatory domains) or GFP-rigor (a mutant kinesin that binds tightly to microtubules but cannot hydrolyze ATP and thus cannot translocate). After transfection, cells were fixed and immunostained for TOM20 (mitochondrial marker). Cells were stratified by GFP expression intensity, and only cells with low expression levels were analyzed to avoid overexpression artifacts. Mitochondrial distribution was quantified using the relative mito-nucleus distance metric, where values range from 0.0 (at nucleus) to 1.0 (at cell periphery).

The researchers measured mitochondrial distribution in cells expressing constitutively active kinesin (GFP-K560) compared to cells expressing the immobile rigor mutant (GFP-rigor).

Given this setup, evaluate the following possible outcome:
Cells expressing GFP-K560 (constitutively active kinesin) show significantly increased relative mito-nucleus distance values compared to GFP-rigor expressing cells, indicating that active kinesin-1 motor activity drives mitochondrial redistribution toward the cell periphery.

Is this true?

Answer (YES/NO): YES